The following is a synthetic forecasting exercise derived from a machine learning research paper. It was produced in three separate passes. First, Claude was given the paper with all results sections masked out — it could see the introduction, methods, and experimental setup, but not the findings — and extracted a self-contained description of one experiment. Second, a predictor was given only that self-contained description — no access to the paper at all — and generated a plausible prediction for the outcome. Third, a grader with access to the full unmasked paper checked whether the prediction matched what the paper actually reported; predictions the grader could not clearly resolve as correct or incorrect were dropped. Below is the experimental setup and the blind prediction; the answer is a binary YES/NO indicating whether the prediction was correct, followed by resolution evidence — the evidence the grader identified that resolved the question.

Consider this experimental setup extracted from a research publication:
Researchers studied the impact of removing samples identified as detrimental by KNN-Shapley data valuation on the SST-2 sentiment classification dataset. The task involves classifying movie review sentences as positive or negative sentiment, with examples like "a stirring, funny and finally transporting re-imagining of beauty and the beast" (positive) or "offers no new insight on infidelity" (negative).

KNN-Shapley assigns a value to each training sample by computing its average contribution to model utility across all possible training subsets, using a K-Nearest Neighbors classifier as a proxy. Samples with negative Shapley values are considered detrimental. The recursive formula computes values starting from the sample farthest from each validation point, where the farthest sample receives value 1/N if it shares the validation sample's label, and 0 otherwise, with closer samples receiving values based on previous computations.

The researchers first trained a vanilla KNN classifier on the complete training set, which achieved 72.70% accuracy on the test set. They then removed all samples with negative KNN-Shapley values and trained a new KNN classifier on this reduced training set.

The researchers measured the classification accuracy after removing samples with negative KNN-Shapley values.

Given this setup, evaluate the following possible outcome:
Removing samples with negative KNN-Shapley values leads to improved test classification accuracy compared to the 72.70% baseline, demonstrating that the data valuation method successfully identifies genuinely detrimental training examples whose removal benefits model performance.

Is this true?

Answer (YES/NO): YES